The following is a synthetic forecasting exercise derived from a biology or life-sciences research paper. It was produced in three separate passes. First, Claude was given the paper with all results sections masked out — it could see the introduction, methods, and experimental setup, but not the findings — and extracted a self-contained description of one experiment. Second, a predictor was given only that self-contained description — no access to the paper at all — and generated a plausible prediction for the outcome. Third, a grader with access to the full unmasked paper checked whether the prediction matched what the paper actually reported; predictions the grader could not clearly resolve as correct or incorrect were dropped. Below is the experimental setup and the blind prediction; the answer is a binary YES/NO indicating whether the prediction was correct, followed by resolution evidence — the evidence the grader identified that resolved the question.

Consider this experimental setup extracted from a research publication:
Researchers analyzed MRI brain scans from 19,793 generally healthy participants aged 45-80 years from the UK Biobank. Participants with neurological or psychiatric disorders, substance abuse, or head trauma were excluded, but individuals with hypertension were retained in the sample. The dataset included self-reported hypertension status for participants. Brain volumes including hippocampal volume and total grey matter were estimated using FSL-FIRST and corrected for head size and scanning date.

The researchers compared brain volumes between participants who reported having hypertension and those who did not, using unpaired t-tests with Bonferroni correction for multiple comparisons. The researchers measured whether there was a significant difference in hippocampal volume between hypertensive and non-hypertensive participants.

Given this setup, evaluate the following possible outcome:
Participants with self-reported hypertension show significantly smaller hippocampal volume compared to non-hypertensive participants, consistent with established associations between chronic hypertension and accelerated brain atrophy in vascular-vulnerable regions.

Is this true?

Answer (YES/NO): YES